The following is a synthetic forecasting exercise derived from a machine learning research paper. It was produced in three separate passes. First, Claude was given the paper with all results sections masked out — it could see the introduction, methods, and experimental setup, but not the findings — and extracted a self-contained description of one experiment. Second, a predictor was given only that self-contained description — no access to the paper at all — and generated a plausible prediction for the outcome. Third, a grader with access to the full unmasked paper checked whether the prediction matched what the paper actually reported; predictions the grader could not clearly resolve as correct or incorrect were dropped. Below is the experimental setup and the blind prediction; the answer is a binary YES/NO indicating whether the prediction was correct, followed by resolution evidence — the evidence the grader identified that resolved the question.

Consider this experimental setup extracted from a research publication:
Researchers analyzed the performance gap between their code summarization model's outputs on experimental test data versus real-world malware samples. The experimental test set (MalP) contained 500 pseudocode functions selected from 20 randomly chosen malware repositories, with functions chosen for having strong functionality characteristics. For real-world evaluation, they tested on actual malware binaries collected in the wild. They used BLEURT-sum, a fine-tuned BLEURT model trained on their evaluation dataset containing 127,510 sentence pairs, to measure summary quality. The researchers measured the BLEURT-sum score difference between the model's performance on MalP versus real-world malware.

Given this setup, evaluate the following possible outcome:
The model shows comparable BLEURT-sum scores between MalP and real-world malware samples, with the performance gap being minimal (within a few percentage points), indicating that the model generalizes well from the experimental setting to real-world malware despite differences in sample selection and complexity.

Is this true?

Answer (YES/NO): NO